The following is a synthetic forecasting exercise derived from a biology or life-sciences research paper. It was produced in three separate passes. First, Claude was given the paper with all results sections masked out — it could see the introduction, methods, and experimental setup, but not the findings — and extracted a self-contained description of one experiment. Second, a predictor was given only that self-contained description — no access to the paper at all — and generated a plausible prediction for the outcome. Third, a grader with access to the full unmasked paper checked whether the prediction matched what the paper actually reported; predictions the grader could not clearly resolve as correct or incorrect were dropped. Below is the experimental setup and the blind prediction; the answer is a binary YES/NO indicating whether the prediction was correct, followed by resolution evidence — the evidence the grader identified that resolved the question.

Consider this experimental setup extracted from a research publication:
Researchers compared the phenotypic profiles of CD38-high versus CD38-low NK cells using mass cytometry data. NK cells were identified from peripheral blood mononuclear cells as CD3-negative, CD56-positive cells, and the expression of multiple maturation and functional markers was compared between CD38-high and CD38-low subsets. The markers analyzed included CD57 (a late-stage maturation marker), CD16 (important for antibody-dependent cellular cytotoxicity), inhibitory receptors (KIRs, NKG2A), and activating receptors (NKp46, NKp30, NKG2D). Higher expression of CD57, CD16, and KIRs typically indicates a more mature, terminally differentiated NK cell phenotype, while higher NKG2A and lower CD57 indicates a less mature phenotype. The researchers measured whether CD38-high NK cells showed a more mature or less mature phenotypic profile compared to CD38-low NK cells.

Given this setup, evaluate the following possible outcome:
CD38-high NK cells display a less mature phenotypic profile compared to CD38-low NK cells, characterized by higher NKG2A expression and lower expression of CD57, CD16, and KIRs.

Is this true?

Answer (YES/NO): NO